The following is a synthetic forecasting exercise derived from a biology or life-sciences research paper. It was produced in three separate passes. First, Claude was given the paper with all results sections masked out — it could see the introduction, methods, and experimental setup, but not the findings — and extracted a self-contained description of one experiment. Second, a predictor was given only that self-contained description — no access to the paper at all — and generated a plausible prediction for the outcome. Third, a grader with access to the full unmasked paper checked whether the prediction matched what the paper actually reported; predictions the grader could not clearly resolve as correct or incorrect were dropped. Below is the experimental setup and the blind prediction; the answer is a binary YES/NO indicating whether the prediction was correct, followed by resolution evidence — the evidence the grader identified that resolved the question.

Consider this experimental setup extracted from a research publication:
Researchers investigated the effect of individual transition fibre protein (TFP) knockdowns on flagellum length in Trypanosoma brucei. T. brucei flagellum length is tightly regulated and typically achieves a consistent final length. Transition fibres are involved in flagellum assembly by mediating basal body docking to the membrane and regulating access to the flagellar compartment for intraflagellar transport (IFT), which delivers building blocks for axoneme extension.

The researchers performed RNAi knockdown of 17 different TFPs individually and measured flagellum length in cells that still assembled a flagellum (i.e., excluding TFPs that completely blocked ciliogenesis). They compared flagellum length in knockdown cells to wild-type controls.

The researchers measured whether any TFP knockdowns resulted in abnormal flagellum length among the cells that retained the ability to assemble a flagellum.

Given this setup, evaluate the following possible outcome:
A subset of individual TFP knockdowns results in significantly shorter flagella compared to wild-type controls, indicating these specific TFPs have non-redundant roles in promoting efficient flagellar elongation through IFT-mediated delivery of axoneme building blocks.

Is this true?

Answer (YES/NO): YES